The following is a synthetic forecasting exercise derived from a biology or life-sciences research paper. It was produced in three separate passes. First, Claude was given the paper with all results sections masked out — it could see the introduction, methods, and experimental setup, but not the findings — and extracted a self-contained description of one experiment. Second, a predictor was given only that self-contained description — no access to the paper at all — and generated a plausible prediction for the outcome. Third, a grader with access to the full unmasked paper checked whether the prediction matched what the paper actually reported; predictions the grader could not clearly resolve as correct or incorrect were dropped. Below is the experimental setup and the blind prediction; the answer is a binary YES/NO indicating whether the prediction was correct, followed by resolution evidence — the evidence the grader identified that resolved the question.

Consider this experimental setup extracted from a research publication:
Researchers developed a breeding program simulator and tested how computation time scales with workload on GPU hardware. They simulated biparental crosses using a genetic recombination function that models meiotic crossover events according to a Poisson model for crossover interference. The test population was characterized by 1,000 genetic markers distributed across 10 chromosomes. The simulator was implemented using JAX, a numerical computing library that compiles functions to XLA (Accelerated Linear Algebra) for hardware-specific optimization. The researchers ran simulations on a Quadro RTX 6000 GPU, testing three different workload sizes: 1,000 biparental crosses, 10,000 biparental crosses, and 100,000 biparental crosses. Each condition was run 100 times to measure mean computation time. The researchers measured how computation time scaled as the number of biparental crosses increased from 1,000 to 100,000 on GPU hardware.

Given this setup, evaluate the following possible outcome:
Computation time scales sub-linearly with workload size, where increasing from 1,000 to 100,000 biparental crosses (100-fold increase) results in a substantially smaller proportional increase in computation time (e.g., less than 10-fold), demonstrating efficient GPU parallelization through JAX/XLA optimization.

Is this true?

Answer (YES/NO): YES